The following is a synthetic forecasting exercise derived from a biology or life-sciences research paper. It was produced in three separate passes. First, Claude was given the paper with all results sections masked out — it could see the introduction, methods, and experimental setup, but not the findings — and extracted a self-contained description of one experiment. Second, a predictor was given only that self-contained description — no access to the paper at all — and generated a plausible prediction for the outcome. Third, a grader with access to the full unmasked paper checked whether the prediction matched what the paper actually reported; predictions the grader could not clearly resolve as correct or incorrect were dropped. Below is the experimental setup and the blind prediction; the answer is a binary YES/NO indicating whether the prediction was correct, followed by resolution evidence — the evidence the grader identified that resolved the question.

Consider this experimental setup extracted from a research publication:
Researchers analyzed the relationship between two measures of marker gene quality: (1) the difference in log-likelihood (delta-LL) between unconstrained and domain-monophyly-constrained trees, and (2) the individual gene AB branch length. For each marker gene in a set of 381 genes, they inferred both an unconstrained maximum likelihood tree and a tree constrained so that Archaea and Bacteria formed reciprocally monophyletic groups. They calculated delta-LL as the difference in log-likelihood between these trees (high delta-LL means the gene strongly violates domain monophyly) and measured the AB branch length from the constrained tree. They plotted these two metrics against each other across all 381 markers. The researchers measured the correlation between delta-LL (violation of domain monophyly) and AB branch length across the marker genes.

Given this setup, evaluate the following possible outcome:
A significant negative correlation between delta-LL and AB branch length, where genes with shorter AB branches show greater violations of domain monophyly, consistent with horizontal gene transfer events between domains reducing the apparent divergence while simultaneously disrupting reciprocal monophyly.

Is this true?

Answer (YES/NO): YES